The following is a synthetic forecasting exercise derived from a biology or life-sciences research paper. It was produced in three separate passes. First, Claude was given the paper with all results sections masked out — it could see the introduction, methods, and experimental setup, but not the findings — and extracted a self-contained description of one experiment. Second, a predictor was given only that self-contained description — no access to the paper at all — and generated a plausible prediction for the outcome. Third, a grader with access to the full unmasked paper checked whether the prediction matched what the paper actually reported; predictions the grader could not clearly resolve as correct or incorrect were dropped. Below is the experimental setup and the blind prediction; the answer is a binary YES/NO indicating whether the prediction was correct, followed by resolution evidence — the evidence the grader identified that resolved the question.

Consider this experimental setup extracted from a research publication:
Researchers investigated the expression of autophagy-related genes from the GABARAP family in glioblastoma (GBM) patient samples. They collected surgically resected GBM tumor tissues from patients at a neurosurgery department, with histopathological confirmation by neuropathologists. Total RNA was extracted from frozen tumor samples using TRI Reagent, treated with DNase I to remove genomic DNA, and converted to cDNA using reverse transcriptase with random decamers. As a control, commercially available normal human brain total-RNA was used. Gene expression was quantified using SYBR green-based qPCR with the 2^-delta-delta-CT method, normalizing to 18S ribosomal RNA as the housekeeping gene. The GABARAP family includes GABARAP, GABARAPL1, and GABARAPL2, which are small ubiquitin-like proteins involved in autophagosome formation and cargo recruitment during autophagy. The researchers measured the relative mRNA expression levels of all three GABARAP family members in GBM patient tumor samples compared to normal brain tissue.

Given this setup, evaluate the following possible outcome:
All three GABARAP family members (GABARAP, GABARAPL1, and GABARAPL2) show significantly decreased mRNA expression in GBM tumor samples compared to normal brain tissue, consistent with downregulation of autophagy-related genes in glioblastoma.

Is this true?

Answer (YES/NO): NO